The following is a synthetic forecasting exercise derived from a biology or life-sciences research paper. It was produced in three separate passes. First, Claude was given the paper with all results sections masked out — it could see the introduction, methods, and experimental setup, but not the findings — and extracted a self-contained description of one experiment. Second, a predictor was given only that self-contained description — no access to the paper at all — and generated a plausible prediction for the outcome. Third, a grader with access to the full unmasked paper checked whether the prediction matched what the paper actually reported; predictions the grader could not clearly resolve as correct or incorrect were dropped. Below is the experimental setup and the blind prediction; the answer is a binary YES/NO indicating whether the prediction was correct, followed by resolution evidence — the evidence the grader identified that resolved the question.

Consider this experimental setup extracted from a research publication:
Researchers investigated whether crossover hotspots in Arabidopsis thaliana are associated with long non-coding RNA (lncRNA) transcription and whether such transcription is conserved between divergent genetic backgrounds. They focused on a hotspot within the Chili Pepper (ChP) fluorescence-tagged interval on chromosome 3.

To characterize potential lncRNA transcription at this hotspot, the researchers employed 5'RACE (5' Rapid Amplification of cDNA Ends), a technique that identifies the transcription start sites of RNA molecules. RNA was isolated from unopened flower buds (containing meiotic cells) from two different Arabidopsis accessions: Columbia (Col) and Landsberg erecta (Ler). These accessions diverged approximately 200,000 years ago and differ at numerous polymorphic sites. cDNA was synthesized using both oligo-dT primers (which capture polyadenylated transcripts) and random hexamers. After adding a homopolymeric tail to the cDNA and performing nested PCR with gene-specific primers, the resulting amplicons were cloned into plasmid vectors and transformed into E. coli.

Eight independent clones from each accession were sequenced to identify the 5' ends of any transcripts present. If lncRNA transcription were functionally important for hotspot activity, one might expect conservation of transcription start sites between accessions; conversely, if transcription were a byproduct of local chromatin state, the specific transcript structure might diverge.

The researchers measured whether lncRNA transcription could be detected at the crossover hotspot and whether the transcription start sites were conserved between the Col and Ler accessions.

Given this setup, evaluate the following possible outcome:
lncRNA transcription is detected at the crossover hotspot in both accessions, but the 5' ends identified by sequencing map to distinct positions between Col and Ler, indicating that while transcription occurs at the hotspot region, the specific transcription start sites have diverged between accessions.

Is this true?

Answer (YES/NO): NO